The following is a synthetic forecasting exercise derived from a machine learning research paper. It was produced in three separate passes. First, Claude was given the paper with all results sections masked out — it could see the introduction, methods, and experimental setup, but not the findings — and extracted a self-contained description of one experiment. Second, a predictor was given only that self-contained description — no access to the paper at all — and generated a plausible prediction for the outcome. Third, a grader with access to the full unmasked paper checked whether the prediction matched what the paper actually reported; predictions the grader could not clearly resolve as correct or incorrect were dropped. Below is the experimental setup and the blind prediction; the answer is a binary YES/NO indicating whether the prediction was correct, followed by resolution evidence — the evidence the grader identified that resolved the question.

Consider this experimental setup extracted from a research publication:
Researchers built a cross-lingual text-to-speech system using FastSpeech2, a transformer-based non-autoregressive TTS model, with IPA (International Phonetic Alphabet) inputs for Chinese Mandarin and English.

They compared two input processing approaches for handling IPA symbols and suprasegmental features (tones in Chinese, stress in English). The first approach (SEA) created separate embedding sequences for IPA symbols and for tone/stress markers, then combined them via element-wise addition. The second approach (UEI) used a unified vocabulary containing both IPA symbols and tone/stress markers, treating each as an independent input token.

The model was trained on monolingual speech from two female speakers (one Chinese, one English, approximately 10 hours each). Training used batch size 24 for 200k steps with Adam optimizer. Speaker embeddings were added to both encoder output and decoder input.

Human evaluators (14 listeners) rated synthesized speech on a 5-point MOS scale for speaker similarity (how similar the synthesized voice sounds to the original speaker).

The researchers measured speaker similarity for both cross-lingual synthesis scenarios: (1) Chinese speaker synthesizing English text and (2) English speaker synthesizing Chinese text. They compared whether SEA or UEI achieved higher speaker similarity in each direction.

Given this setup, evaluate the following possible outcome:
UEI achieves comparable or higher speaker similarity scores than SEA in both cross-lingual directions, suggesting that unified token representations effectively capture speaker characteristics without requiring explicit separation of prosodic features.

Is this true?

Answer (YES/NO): NO